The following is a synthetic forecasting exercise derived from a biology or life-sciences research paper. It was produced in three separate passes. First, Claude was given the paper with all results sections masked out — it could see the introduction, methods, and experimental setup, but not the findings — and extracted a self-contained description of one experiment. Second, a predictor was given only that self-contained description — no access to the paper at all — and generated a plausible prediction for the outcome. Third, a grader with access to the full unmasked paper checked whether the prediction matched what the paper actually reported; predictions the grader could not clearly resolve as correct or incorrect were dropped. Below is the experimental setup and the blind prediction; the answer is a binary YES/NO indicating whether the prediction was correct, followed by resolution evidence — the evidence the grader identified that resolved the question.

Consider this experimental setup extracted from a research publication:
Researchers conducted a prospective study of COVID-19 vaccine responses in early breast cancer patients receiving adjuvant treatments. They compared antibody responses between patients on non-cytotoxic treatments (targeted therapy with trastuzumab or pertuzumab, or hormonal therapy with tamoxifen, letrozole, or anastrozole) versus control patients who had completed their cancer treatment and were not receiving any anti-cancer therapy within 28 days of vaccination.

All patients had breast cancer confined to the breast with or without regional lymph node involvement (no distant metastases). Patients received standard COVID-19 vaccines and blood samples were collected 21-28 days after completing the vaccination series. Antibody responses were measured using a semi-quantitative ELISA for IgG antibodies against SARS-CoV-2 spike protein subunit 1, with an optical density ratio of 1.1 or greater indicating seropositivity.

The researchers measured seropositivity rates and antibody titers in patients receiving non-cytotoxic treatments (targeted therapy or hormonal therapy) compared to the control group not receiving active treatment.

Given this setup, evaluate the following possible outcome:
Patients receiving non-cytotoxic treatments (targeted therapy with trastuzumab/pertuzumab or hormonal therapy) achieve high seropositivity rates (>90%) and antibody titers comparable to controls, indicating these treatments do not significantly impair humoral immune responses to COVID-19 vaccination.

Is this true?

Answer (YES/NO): YES